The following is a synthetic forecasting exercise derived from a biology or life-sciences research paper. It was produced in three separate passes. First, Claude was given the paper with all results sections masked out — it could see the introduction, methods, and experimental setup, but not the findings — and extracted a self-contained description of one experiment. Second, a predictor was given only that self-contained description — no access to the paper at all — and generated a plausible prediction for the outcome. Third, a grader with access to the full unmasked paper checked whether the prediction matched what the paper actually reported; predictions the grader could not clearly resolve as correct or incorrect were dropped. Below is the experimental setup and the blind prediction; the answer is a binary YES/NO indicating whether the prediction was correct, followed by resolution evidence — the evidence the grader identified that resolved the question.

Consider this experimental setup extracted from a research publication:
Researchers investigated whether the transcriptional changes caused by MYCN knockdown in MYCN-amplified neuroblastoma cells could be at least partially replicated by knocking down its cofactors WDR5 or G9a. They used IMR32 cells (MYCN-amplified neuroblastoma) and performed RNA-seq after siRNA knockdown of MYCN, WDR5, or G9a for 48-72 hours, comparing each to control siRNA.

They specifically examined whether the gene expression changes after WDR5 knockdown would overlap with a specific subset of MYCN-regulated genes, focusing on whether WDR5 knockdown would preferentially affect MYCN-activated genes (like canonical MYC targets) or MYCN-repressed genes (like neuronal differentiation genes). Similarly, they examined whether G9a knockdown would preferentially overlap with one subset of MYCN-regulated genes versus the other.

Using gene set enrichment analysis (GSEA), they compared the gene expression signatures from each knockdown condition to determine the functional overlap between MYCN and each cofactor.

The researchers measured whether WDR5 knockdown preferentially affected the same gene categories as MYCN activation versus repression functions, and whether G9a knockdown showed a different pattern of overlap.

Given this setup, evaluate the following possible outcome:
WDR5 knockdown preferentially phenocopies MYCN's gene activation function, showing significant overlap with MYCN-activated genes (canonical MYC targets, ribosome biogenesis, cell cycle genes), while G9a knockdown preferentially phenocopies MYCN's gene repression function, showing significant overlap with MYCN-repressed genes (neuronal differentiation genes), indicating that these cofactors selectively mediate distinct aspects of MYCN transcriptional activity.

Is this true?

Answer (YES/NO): YES